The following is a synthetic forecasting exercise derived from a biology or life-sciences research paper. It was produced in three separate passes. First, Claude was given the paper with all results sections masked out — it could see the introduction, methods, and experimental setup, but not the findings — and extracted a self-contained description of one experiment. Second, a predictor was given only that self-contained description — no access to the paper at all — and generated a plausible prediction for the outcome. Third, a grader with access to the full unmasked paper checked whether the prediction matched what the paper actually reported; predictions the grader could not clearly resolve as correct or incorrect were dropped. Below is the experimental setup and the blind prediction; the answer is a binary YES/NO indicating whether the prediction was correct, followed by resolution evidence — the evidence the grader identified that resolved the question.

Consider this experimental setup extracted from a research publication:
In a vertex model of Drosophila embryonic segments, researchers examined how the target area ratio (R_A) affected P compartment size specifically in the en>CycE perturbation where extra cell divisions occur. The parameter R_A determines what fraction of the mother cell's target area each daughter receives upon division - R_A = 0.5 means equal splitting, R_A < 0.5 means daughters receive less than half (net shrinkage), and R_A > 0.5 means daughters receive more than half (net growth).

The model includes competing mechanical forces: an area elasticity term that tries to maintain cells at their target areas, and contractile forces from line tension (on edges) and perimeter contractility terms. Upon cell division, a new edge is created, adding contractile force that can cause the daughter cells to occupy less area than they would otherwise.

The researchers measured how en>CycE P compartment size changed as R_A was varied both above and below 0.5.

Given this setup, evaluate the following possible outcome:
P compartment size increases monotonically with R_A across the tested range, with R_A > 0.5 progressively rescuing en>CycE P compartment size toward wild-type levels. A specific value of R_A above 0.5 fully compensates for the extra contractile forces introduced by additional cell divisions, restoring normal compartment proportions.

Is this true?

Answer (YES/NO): NO